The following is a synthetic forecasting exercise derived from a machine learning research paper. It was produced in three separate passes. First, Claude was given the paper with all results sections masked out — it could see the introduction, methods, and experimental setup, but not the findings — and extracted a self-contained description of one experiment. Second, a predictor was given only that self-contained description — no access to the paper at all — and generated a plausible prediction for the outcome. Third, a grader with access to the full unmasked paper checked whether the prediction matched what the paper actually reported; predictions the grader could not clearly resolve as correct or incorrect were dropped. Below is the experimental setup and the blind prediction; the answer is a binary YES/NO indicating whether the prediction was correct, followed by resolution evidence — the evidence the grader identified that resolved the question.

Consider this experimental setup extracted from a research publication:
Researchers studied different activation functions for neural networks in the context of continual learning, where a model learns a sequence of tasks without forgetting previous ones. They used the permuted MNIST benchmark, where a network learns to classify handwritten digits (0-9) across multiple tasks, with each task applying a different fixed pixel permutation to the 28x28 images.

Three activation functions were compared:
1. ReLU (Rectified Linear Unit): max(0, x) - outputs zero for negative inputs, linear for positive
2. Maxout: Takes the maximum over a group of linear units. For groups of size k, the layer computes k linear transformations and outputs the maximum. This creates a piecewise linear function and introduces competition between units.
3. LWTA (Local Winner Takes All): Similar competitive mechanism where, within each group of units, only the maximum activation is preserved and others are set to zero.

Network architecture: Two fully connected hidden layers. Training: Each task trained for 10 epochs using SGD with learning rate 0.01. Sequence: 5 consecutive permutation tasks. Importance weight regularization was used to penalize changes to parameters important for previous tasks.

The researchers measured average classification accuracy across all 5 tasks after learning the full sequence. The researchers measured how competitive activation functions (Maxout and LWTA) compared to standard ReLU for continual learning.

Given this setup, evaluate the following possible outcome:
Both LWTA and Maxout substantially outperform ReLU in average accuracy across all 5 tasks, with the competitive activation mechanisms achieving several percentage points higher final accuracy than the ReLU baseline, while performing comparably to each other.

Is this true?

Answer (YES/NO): NO